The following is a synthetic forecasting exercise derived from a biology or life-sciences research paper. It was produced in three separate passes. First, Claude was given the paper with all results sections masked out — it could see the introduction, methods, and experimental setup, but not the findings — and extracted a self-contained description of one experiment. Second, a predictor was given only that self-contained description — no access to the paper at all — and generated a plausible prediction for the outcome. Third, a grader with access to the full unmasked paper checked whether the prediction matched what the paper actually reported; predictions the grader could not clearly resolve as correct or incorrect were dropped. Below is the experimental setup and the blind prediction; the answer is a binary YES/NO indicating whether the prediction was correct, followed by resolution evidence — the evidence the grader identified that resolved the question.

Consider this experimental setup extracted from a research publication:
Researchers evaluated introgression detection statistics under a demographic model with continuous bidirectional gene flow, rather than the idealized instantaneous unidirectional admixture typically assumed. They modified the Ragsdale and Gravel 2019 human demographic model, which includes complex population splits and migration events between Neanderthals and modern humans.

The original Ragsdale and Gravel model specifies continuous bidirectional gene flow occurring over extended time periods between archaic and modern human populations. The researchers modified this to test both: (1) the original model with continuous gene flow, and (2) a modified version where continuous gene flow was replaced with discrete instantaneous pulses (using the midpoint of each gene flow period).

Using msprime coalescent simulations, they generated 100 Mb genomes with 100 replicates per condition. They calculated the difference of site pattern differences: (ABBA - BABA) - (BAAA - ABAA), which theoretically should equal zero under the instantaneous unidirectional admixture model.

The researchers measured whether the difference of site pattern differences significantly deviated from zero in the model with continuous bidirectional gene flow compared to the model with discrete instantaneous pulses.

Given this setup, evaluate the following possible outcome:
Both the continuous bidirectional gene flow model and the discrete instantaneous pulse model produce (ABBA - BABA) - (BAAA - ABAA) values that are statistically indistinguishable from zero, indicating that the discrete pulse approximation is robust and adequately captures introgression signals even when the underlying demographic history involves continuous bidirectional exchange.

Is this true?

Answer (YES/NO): YES